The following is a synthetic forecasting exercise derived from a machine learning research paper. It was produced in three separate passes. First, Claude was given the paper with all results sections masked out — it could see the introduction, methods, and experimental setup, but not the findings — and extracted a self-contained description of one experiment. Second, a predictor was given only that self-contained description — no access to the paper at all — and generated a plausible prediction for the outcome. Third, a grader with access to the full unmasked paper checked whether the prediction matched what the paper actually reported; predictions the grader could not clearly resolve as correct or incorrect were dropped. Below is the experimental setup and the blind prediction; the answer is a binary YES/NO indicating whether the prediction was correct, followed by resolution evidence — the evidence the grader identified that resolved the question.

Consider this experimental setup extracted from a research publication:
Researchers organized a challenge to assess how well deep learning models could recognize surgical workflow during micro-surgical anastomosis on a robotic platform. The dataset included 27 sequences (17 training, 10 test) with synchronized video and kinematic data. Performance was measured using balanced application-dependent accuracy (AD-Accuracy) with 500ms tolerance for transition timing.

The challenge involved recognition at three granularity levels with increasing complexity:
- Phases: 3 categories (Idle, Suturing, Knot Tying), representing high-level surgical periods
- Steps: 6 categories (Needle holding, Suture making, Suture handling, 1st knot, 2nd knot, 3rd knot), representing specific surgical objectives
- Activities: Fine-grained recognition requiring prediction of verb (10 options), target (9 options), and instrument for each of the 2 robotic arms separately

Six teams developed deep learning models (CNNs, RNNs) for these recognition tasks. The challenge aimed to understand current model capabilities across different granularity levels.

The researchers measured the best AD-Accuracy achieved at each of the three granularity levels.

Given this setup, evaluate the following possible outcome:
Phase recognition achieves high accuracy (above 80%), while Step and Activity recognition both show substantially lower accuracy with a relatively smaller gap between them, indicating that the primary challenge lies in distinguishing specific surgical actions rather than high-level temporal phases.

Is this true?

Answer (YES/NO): NO